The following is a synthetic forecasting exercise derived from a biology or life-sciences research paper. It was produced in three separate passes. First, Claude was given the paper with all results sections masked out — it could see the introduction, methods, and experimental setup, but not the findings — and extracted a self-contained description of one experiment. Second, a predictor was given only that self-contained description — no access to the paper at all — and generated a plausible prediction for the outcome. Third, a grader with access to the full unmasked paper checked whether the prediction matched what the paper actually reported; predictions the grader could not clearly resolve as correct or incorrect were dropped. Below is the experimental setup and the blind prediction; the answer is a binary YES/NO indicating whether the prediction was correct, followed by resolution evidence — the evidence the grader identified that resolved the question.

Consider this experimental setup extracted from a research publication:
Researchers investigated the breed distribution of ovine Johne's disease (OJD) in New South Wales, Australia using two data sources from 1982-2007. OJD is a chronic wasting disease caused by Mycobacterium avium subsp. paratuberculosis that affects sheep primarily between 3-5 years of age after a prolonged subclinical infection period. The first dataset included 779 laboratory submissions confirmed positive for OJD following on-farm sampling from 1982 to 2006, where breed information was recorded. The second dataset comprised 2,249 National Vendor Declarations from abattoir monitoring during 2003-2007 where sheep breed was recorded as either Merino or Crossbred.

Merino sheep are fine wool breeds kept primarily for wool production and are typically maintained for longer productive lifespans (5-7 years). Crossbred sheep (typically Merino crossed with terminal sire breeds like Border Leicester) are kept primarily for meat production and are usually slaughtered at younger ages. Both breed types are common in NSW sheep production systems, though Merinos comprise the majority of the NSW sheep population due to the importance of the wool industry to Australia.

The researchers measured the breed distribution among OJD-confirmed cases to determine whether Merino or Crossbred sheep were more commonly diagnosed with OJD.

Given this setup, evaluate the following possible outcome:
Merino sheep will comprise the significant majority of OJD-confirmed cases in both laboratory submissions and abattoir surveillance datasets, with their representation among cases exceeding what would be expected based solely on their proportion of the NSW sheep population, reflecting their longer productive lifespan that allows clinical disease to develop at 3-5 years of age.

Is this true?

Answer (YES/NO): YES